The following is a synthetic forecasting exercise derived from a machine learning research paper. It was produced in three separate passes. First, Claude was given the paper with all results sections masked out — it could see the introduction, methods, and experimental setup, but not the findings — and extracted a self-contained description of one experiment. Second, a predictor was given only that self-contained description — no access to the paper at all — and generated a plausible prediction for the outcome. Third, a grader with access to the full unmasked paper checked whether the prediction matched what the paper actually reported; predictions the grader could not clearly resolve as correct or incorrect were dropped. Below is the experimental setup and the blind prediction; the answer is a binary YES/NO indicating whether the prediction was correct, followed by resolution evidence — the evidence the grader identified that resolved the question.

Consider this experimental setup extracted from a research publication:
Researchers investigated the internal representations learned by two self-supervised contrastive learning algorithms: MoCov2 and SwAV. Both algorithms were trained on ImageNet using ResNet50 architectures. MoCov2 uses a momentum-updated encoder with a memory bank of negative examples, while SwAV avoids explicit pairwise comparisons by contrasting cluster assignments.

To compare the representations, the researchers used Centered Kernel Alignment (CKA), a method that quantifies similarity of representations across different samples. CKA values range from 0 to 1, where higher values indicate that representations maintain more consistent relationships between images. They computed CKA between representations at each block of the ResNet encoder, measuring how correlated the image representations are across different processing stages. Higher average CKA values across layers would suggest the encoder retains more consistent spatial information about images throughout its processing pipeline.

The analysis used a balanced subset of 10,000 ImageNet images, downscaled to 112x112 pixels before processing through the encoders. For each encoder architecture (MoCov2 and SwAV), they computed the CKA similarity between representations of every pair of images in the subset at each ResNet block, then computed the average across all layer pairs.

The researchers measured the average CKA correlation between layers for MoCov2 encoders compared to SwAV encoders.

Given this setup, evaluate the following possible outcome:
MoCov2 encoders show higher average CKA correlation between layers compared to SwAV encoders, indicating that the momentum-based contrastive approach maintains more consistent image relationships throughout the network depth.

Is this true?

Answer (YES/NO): YES